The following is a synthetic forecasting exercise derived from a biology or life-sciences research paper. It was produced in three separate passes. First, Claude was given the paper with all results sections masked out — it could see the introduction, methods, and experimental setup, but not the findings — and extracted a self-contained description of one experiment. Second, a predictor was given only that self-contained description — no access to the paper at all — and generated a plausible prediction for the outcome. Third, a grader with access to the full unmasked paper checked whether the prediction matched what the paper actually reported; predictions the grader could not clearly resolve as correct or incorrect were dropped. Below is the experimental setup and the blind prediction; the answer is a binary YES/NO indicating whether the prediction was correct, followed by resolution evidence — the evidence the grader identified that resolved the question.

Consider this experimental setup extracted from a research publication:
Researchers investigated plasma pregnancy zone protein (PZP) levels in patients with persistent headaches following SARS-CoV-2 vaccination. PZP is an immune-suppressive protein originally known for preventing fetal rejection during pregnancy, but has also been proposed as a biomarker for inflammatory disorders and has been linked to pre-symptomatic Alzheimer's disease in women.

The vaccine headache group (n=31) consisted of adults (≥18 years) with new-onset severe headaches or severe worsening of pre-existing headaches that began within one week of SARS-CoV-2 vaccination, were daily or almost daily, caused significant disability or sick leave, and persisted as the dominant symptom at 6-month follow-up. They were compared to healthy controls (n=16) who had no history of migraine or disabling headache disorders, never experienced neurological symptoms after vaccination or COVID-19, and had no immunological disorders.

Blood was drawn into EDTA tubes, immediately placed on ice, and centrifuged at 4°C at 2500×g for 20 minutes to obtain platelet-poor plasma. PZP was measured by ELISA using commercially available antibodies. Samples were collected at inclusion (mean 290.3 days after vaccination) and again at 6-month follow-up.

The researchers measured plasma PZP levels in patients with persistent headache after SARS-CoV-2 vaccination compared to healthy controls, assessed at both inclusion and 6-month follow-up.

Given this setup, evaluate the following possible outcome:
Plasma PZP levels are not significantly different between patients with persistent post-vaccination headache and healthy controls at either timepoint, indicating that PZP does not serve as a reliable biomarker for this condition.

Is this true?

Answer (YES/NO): NO